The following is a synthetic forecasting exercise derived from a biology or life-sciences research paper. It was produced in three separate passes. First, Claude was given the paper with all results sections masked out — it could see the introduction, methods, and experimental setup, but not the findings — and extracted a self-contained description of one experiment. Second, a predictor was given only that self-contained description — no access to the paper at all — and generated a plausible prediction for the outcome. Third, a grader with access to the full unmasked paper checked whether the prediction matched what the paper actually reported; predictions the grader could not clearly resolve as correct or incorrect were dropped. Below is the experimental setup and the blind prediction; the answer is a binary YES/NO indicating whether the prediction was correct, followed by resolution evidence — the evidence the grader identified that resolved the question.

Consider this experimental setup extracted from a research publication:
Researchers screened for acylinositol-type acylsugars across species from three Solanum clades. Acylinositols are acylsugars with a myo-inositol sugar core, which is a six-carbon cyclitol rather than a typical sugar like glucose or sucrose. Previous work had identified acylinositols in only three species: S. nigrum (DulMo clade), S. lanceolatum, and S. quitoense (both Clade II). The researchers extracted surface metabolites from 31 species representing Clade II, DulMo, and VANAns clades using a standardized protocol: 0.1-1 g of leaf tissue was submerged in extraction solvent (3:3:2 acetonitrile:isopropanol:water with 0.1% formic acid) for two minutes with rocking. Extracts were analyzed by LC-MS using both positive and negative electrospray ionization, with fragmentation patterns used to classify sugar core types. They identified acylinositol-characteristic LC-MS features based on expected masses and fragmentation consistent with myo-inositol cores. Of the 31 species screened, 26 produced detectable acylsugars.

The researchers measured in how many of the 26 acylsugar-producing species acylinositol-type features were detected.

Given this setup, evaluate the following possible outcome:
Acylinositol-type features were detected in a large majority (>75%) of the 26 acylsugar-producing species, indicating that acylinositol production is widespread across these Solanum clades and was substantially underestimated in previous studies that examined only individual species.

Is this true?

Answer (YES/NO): YES